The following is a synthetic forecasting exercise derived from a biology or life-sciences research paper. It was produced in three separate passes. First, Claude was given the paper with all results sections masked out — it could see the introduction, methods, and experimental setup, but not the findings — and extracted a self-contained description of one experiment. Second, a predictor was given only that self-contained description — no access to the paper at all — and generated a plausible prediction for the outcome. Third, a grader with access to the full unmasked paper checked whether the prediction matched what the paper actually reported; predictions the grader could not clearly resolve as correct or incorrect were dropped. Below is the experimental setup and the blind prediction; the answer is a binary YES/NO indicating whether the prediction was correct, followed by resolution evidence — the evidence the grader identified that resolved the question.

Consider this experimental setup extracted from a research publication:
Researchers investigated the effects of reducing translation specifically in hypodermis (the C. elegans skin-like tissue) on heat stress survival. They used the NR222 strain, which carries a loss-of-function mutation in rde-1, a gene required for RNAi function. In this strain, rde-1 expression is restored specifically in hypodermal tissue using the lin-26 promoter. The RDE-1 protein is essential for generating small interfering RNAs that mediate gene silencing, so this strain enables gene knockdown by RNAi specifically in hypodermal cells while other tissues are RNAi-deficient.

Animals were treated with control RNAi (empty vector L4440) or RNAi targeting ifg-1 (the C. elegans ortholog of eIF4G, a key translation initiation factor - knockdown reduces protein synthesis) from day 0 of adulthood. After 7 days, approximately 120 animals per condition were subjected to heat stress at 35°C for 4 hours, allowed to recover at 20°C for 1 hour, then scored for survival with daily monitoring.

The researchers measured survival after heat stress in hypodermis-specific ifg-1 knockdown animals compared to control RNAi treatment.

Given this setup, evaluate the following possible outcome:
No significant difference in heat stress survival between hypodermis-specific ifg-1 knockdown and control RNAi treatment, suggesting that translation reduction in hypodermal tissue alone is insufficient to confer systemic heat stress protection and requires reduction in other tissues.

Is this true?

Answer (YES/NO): YES